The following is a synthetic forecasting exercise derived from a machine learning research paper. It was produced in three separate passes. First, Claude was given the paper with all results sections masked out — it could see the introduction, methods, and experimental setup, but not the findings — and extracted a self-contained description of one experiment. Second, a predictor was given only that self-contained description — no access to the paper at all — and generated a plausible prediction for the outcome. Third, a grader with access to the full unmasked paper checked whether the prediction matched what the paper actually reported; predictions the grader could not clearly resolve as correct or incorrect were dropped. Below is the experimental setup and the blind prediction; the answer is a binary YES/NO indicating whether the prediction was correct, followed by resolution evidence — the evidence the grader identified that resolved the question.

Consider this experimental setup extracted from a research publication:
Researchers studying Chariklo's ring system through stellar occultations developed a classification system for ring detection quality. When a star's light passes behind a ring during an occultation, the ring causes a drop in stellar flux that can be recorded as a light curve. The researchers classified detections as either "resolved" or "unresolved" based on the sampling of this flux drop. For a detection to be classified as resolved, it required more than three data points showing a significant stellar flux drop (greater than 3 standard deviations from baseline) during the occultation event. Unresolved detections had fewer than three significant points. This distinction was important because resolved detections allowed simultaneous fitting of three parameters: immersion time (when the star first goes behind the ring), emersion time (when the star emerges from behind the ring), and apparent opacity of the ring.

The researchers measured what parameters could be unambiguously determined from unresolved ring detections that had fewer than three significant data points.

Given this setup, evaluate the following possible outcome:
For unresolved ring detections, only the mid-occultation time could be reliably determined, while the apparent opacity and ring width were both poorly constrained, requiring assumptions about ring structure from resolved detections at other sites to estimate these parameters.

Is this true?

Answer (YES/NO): NO